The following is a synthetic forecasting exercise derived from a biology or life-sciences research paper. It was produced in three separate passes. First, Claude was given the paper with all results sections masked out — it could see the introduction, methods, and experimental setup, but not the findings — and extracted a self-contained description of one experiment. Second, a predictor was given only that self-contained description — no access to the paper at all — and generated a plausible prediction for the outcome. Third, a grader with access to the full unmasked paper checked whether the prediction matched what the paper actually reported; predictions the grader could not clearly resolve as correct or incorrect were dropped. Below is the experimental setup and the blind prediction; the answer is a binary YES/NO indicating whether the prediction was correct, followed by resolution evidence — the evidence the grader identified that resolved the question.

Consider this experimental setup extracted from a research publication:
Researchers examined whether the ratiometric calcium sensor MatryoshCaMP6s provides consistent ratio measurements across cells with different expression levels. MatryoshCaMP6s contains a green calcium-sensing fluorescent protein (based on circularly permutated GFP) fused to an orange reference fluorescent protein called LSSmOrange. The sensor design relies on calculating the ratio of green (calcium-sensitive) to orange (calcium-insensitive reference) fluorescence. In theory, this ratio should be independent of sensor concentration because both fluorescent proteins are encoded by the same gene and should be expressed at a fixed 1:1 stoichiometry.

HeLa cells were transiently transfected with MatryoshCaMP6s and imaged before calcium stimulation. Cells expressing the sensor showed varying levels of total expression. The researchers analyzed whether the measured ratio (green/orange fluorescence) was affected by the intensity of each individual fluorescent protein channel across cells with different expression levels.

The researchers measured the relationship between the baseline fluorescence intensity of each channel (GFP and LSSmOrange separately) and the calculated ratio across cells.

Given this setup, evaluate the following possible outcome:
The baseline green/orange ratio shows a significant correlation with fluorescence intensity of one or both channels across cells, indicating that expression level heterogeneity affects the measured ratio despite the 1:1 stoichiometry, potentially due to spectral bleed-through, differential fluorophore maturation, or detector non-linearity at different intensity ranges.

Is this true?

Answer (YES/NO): YES